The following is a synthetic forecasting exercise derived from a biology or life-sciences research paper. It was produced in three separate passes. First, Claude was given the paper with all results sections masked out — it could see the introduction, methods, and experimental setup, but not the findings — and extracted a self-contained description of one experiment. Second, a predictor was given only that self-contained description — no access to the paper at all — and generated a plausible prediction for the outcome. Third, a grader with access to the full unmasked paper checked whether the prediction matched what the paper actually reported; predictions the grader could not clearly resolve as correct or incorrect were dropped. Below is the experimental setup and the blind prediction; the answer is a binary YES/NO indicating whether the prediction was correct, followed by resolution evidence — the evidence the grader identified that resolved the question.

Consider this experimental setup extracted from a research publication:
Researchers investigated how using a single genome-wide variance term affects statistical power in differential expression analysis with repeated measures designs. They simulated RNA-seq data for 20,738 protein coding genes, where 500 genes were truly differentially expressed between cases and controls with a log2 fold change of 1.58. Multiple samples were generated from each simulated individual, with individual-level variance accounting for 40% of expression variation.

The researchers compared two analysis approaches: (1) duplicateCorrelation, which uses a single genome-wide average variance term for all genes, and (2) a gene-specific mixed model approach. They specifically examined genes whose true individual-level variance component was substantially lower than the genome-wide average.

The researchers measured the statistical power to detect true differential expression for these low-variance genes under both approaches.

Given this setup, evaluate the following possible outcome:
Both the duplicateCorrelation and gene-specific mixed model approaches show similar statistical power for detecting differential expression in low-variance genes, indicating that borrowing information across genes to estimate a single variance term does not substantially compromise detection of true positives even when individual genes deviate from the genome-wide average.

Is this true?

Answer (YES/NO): NO